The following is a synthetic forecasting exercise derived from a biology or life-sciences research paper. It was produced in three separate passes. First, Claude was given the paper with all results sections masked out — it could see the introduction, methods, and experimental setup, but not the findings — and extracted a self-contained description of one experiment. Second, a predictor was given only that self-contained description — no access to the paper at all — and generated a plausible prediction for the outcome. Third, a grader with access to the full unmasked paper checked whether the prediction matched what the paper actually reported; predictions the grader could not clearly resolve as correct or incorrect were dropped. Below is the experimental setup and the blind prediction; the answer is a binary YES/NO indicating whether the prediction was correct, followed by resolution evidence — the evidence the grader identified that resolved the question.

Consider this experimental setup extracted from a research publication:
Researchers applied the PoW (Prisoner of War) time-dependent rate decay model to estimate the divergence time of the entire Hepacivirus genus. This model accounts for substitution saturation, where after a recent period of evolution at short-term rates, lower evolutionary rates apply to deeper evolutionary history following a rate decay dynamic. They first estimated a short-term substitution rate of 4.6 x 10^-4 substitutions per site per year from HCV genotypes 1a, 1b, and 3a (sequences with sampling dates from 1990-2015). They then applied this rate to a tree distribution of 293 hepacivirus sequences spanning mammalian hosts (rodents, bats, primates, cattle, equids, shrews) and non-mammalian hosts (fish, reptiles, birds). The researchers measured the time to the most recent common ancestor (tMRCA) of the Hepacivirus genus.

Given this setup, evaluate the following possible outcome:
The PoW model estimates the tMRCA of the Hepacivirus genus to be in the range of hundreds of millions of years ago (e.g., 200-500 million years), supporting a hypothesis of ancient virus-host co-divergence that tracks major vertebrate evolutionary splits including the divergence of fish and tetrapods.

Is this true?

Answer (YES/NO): NO